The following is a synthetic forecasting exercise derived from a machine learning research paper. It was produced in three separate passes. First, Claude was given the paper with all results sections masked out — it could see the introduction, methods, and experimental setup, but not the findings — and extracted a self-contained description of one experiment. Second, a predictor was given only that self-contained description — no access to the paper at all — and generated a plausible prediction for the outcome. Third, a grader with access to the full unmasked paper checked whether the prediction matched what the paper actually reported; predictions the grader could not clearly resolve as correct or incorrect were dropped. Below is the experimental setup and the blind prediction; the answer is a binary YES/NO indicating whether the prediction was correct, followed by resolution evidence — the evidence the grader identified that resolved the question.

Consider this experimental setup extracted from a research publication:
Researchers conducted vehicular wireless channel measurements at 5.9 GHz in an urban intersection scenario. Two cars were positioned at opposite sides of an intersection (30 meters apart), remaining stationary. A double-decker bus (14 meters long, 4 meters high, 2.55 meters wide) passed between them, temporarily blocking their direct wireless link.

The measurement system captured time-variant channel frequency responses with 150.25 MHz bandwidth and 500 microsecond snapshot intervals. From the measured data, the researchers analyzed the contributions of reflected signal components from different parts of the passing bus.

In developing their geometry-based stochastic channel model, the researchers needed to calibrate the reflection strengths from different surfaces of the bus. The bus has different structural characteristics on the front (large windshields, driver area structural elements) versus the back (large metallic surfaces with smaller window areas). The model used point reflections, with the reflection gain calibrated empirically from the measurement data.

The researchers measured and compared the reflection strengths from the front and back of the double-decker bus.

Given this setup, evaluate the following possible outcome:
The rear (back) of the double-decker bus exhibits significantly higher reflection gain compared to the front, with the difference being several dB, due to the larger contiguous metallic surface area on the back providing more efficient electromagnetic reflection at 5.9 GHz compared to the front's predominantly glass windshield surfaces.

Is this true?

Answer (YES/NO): YES